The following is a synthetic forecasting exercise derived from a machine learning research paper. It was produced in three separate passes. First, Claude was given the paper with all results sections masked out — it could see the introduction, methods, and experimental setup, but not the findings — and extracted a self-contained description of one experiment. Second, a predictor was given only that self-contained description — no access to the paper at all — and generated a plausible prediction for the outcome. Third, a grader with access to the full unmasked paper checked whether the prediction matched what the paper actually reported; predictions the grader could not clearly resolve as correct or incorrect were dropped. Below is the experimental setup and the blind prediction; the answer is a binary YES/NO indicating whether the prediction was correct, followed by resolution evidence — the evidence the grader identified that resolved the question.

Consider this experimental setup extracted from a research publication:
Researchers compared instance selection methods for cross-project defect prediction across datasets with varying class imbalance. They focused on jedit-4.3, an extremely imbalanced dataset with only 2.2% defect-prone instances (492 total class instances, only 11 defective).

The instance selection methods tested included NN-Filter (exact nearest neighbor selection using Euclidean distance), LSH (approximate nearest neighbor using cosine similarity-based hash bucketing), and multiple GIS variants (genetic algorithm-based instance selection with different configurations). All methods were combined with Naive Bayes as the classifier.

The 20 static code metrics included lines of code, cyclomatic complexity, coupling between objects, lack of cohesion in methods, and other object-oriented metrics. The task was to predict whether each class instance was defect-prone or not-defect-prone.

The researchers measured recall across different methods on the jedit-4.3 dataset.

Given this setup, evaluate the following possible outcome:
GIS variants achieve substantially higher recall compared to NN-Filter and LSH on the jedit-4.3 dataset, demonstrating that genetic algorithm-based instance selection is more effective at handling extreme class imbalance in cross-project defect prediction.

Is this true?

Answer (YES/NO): NO